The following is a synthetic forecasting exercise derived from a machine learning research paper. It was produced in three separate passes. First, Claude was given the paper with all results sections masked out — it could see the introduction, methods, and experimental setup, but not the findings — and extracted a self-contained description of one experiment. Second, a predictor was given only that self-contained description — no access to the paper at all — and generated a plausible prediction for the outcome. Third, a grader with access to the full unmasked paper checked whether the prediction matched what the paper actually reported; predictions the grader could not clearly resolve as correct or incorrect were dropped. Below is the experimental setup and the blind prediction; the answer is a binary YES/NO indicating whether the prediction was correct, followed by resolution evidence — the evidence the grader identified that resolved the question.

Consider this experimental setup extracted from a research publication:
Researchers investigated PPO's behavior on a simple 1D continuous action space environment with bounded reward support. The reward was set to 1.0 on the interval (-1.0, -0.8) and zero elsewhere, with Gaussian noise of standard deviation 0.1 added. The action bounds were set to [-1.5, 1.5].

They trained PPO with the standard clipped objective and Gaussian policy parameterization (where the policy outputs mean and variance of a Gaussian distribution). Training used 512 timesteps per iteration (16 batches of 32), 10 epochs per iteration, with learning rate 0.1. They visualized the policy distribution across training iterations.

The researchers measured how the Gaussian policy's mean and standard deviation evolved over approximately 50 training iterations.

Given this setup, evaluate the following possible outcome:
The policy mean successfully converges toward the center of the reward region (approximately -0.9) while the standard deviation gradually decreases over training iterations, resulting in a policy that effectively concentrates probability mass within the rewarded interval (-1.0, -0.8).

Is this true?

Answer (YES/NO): NO